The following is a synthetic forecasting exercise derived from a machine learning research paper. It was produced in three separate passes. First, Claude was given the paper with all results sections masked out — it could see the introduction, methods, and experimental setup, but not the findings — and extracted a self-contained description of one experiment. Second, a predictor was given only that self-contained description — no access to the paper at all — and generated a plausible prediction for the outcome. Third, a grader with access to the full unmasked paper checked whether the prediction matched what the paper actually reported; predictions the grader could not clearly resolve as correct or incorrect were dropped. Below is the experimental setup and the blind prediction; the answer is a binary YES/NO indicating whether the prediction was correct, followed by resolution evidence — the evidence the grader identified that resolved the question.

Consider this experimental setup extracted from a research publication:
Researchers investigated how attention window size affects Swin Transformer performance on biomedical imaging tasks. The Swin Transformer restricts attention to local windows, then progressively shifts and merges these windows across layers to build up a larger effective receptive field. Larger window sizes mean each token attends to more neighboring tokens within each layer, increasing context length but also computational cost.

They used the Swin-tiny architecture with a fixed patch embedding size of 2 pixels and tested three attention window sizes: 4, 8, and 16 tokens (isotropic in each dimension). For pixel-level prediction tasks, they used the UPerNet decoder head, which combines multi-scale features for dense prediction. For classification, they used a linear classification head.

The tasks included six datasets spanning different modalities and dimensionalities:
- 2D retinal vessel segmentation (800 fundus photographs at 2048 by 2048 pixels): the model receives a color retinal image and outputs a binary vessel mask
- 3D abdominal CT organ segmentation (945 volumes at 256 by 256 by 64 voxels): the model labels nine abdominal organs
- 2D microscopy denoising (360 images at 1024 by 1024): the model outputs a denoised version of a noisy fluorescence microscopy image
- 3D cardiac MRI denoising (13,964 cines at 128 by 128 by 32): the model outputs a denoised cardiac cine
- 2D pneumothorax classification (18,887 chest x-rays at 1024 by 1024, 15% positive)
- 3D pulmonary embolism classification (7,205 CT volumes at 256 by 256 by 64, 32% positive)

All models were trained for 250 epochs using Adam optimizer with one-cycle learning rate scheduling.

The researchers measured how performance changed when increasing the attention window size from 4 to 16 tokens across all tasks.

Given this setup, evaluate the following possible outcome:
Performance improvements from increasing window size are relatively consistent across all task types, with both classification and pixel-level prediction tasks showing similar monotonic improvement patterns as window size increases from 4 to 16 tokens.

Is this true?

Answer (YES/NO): NO